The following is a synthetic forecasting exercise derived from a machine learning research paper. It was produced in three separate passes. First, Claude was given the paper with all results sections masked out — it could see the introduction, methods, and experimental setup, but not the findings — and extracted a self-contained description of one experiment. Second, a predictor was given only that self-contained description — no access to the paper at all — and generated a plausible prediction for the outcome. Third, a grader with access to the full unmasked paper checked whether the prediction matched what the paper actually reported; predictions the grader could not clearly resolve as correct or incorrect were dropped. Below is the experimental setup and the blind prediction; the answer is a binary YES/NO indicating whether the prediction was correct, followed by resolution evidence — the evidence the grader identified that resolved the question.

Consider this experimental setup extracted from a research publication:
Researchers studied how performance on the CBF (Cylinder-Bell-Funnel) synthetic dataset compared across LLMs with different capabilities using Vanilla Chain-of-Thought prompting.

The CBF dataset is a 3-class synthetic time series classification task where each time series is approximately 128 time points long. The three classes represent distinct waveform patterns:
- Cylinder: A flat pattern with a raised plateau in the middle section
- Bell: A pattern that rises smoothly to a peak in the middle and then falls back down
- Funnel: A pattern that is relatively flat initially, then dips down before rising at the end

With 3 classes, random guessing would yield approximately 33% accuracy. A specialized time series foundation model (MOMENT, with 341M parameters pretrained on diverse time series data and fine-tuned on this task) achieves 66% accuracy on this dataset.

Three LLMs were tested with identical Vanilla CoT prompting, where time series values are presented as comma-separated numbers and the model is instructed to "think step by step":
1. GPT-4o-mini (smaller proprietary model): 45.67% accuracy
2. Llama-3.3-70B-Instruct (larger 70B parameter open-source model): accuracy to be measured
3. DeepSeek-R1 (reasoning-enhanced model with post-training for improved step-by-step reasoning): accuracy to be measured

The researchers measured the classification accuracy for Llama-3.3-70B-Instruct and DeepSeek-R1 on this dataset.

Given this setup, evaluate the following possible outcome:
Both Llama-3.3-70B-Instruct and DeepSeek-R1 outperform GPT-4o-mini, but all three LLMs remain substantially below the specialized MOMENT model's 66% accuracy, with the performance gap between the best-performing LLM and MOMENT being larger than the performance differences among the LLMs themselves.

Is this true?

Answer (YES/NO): NO